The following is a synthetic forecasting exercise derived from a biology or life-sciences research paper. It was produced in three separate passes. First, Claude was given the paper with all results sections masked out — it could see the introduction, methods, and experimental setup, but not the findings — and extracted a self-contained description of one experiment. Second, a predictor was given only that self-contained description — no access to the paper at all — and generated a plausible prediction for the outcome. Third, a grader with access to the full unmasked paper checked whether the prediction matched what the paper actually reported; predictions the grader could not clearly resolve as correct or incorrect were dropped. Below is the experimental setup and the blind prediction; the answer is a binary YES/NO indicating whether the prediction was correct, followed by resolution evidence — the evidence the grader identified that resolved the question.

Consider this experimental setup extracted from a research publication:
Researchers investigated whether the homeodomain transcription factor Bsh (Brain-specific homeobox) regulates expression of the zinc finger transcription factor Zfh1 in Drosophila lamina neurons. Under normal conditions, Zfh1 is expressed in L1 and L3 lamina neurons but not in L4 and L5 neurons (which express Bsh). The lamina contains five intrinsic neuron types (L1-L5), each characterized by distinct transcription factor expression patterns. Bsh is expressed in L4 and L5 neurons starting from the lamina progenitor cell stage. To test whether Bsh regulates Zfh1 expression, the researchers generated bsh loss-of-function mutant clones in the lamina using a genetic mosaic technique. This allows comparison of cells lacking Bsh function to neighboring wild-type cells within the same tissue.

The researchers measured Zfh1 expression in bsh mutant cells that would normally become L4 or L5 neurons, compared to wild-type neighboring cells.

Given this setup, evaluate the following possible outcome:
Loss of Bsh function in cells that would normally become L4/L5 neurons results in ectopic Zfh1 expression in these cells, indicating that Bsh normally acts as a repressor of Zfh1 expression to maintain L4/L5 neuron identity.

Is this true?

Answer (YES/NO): YES